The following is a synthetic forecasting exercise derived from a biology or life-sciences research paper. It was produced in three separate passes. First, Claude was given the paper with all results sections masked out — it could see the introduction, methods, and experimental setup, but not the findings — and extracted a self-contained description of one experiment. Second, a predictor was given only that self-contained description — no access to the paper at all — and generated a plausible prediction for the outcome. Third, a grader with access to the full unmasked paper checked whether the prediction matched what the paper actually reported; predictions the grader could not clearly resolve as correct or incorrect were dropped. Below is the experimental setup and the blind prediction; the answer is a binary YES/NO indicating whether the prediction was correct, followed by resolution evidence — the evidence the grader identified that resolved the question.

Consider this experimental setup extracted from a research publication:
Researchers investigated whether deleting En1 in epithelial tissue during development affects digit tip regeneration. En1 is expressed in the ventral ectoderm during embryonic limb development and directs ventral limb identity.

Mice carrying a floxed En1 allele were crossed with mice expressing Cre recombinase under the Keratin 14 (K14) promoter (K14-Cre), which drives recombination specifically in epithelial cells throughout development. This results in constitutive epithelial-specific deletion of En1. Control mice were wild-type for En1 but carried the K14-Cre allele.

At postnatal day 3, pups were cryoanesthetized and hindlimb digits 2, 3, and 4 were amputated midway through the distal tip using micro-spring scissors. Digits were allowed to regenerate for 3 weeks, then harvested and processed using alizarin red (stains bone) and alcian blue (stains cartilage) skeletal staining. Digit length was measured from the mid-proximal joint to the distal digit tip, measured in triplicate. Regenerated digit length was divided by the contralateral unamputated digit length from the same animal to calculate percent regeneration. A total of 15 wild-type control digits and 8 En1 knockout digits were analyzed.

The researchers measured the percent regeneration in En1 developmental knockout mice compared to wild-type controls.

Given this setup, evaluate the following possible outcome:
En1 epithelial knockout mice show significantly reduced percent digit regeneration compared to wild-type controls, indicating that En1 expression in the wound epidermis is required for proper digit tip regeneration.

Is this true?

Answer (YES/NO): NO